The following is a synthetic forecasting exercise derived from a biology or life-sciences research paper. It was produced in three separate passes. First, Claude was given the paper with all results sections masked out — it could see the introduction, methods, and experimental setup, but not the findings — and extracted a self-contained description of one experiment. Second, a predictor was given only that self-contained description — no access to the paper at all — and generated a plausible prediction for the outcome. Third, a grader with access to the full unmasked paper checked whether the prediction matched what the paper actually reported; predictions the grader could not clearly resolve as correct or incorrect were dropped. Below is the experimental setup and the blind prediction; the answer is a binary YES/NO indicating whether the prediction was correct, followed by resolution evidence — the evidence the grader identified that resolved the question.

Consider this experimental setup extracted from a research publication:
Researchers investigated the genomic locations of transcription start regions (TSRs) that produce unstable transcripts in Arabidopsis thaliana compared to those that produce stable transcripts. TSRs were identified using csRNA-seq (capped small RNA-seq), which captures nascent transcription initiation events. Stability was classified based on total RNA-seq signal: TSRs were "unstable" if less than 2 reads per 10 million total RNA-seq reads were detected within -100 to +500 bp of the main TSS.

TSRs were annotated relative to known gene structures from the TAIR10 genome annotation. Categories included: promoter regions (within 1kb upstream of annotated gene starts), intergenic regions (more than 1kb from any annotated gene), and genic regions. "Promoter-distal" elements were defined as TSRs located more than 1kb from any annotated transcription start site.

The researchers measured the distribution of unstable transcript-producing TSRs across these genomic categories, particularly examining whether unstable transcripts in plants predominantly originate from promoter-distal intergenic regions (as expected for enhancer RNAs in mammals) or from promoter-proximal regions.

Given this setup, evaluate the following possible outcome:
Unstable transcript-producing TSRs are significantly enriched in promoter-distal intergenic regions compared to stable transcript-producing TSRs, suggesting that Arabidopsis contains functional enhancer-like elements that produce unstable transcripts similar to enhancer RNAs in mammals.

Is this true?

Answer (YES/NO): NO